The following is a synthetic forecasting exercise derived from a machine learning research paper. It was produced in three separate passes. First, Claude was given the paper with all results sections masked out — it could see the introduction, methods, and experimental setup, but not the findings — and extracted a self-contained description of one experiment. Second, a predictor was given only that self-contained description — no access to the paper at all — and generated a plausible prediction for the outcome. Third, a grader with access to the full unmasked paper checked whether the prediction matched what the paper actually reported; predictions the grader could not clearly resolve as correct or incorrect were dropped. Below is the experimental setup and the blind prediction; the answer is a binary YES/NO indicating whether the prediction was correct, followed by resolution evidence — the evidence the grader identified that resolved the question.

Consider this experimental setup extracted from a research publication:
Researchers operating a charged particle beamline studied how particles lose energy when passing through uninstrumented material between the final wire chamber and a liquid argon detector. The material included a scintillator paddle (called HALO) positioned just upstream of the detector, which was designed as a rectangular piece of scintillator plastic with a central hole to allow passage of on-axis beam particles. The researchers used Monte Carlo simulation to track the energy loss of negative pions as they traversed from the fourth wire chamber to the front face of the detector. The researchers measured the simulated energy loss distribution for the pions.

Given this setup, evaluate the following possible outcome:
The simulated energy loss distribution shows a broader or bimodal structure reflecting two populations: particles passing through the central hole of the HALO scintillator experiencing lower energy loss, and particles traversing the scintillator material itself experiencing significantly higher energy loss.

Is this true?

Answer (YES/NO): YES